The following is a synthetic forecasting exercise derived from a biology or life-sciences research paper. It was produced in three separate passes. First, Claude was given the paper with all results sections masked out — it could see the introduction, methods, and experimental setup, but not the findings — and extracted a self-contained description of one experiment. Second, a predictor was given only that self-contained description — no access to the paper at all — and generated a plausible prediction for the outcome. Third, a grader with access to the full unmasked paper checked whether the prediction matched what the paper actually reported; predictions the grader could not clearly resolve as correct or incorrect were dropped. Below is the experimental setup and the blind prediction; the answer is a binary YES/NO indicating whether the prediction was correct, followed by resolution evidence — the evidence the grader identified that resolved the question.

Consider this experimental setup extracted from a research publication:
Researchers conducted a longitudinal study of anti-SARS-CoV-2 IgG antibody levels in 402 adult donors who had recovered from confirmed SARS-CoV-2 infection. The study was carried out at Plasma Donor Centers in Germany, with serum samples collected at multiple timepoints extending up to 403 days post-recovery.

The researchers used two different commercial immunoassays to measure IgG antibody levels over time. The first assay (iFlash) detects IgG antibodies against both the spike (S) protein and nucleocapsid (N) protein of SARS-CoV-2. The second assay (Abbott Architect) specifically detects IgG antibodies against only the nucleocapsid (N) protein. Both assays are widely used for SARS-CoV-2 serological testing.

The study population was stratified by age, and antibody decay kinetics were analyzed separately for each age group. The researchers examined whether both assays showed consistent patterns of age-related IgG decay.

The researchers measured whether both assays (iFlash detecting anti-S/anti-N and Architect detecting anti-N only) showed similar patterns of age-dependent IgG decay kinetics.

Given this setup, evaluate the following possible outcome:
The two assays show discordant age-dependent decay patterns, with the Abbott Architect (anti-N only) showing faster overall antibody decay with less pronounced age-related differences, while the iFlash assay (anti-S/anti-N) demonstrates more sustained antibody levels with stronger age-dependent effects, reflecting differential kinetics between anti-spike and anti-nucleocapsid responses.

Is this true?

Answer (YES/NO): NO